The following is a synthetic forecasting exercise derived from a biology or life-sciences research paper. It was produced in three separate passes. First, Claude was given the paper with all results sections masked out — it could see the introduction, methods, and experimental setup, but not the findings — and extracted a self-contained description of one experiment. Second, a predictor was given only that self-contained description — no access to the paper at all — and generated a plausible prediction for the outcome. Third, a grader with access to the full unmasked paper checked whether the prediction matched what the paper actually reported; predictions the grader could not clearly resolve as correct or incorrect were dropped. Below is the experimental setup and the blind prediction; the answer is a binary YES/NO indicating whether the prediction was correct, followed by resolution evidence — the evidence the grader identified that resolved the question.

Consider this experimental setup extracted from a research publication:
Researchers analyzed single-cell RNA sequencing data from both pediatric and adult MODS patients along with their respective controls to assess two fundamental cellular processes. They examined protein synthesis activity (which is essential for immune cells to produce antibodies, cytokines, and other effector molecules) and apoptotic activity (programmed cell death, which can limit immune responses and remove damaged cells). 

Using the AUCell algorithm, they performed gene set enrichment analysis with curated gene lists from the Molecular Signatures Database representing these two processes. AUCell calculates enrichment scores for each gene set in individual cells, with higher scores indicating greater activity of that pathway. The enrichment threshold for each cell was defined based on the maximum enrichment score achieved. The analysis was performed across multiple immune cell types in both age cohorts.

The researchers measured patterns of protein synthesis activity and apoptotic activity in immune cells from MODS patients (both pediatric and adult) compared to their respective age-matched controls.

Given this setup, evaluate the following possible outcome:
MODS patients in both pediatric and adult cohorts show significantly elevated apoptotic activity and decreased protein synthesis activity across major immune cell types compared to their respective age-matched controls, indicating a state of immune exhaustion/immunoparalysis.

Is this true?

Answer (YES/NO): NO